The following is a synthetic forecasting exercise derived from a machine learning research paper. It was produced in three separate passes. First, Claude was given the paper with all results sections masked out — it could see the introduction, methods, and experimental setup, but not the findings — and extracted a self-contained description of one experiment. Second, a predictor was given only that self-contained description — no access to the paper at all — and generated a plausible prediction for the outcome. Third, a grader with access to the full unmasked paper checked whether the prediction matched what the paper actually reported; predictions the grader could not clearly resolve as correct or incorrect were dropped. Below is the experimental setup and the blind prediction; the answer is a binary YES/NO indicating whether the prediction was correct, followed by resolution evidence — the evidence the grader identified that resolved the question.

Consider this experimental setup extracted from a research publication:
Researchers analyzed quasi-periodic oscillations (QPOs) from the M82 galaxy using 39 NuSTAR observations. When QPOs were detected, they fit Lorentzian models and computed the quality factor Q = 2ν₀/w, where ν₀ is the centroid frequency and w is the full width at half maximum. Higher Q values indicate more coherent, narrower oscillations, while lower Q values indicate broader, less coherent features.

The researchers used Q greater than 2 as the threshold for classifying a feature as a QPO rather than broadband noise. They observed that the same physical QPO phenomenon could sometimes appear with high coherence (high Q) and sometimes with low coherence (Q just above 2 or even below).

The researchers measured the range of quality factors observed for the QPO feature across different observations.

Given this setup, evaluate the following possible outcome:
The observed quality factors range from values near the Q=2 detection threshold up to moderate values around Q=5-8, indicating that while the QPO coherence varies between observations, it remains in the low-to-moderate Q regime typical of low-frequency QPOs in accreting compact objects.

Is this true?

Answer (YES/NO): NO